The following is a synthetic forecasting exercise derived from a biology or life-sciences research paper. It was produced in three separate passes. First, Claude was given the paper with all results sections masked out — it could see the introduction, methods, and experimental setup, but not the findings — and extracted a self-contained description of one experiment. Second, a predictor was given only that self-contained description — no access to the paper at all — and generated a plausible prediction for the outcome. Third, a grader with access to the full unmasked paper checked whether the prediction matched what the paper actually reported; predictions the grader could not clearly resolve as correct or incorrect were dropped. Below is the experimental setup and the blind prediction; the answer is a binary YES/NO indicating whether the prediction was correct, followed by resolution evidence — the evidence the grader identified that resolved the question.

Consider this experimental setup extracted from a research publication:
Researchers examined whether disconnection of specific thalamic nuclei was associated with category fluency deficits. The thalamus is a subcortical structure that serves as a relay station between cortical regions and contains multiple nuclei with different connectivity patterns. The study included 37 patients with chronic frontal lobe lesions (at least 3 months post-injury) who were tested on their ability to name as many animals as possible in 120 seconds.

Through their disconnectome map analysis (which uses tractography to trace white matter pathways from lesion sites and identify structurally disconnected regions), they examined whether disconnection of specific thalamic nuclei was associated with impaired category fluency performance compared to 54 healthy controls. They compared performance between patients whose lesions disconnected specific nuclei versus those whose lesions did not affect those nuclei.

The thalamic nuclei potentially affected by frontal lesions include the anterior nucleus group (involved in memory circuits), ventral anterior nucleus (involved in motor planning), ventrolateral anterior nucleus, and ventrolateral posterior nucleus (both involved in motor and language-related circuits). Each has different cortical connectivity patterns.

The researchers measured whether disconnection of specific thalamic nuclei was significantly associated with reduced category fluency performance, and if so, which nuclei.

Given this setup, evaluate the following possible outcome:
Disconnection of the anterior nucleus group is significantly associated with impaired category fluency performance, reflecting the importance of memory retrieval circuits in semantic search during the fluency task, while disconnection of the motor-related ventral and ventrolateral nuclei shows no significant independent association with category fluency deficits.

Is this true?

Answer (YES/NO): NO